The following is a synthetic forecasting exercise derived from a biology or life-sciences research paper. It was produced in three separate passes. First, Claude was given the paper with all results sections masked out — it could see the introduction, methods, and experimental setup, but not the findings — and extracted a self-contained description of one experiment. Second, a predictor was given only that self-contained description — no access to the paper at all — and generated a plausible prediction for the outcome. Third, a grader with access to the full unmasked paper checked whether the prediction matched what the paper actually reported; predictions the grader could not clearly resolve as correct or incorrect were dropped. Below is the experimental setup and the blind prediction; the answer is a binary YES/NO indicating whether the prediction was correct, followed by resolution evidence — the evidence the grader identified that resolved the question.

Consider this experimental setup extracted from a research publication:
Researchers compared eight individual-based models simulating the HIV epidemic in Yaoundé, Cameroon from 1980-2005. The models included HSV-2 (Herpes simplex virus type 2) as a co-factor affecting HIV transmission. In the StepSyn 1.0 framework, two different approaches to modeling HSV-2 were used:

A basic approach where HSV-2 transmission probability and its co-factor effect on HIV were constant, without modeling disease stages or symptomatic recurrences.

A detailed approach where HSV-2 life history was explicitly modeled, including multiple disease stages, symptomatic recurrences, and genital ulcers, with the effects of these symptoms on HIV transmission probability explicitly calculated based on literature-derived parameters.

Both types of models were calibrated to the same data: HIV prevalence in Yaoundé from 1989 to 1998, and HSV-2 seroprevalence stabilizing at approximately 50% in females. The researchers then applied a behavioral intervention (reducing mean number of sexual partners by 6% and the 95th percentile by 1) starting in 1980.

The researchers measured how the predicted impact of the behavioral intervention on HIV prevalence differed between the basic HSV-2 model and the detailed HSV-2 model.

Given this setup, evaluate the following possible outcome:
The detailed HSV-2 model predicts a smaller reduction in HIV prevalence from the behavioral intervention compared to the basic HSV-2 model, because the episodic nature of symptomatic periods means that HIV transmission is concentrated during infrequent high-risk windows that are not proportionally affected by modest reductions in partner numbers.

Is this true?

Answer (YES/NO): YES